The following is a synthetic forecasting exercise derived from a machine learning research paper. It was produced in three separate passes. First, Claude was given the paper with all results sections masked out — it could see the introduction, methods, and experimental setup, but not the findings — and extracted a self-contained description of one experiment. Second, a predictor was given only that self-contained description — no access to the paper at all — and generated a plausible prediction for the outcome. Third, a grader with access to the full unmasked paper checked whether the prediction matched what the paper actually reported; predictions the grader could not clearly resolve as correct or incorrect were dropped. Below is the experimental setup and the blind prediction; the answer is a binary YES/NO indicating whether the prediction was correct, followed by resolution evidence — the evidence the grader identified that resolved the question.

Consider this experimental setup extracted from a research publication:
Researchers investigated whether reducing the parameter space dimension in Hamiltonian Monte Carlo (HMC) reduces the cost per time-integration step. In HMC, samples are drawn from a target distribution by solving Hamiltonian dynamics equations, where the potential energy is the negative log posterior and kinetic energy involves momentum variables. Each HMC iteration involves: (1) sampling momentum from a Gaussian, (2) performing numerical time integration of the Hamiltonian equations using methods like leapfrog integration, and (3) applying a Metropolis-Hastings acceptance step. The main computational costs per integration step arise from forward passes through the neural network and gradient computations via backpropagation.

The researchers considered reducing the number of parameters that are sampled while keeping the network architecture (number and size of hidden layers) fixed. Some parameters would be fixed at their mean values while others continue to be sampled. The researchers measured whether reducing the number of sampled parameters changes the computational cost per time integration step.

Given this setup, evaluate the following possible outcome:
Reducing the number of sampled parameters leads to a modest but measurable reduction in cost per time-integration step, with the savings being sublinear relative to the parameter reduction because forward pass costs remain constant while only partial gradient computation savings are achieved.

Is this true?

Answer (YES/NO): NO